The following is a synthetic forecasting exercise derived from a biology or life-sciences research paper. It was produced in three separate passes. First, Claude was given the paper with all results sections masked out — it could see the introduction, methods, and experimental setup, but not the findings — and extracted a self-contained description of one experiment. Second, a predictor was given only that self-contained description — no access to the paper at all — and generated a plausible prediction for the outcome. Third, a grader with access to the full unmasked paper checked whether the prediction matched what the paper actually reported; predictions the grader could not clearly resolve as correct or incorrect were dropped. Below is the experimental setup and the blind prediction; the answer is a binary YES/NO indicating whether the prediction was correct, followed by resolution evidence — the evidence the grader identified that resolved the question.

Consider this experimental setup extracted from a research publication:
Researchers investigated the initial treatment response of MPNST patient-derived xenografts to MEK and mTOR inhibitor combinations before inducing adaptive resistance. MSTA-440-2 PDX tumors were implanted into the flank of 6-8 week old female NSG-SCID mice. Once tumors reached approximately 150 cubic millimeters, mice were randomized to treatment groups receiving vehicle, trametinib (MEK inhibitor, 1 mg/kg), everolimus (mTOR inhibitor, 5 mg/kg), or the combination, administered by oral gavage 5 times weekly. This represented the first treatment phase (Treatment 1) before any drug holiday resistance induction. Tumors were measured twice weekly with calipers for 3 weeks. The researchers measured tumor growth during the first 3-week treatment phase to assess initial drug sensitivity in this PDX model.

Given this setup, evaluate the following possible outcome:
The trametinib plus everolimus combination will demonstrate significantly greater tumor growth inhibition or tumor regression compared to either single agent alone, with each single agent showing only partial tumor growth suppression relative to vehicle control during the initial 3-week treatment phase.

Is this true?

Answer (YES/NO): NO